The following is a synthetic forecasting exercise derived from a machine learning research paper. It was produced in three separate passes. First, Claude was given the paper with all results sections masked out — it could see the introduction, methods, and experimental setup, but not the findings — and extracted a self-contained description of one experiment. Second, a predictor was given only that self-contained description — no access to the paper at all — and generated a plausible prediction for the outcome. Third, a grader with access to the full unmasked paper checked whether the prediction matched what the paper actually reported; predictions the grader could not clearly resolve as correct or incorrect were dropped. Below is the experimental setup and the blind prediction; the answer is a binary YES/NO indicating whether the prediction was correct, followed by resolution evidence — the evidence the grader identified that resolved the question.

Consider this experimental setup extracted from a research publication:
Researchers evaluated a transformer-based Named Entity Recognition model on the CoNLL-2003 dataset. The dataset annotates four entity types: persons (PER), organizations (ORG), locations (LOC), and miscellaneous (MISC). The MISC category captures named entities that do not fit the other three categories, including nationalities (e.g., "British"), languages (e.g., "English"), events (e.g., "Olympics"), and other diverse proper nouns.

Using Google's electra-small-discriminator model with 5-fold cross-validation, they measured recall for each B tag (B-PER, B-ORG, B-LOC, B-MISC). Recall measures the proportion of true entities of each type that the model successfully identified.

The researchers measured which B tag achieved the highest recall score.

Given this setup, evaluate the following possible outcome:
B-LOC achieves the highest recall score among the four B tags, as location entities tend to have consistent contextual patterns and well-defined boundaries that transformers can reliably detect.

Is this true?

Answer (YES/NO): NO